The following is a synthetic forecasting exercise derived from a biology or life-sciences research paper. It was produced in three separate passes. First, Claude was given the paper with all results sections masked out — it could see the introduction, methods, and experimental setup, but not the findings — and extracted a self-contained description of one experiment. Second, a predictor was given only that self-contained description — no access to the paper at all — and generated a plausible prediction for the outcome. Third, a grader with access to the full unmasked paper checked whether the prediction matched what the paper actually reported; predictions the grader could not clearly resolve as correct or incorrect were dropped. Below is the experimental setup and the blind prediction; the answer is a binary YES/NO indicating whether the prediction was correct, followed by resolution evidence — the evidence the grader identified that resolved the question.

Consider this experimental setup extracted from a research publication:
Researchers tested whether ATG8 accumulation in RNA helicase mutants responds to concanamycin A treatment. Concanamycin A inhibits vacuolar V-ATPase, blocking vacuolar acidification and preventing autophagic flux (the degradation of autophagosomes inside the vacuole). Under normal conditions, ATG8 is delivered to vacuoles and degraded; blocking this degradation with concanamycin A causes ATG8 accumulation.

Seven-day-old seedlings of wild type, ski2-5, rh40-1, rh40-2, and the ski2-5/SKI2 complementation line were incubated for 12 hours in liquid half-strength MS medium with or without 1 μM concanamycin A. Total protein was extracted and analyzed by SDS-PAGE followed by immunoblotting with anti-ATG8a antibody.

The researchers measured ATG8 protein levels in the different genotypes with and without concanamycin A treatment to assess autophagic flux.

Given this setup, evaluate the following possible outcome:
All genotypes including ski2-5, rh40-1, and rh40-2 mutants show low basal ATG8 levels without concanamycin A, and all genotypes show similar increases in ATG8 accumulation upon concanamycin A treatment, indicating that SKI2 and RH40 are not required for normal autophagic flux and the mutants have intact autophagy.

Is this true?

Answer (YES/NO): NO